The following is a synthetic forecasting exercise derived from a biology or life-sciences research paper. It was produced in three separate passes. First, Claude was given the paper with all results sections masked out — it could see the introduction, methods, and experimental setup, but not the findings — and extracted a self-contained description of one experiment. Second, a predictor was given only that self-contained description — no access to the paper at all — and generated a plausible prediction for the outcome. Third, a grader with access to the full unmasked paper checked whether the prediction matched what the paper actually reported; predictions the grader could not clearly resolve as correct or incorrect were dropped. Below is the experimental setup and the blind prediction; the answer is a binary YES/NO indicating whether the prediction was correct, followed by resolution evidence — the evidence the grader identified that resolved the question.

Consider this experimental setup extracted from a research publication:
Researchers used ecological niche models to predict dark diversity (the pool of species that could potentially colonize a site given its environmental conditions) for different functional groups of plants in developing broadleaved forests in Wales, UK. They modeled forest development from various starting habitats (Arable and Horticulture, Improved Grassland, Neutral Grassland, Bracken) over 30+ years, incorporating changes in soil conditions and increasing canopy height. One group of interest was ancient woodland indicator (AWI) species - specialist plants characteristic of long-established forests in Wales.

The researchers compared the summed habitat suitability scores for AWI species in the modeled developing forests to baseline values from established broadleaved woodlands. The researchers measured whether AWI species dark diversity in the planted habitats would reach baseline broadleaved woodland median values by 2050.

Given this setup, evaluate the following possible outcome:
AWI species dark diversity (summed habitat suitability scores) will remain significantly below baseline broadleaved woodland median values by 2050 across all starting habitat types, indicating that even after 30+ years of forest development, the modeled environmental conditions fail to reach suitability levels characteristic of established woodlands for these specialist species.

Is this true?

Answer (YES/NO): NO